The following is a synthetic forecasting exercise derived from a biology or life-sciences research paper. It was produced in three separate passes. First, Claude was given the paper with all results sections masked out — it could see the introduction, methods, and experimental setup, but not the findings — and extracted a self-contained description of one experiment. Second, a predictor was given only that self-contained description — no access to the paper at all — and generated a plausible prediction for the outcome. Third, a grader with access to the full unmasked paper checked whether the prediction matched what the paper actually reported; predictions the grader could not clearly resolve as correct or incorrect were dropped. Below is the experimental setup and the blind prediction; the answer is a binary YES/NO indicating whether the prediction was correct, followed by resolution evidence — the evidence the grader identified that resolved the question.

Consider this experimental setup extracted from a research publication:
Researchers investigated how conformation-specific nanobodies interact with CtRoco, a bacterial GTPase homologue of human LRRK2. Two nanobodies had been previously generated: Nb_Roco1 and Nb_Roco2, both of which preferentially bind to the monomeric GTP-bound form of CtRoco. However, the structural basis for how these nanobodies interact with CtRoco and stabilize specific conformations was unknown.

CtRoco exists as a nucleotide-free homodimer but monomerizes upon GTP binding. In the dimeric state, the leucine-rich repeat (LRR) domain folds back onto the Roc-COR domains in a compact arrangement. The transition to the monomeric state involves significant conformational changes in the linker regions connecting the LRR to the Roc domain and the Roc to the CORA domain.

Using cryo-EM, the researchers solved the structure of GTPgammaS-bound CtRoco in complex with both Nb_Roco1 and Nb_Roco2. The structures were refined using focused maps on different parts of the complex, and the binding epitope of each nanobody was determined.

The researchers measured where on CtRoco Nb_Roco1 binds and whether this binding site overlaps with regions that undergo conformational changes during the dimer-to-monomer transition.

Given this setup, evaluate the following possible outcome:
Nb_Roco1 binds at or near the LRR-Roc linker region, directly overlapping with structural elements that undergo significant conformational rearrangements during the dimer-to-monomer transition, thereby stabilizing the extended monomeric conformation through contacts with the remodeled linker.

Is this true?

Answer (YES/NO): YES